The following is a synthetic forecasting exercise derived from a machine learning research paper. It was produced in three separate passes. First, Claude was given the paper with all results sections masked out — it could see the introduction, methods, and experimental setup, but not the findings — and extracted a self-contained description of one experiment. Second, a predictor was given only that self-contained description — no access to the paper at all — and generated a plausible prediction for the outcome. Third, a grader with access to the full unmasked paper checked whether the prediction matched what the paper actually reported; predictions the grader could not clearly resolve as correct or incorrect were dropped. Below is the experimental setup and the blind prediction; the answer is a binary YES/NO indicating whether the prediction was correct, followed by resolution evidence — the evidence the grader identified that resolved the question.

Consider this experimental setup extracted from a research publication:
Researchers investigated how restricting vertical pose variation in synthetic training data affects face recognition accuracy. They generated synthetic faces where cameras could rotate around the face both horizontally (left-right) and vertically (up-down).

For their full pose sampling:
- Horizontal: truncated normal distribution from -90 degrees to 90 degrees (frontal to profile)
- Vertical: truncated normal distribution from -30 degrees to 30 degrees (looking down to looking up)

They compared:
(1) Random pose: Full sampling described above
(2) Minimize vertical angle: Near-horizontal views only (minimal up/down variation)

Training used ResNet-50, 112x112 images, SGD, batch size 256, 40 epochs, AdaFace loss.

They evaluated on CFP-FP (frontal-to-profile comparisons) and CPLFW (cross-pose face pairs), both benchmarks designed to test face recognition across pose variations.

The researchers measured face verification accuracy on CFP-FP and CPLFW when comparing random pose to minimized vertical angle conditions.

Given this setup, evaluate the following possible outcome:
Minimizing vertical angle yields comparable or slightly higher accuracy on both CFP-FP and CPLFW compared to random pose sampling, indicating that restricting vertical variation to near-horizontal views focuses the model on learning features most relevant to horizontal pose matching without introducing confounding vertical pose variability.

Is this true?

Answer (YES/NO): NO